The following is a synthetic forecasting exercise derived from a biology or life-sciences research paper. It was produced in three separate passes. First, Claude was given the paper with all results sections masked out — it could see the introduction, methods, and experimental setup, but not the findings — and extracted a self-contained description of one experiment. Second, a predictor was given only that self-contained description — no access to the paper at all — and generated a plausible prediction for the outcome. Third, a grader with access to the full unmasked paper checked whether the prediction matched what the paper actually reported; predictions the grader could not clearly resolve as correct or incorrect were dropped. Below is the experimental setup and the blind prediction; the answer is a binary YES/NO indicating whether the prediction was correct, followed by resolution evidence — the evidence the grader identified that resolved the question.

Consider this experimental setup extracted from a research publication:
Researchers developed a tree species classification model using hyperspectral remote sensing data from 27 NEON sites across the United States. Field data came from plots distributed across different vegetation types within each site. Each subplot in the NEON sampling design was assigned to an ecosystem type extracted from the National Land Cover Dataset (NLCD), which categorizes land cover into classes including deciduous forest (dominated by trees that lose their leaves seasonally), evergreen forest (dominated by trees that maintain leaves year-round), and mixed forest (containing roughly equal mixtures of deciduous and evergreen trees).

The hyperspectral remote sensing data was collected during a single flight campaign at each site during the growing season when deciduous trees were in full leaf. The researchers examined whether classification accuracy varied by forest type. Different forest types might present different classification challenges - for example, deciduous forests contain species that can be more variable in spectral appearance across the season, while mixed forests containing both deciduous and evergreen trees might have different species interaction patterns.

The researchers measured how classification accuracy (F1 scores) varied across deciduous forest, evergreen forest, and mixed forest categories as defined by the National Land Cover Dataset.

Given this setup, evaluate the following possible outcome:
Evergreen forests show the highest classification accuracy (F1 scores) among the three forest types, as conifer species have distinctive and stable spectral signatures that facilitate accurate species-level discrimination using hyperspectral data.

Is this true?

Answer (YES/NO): YES